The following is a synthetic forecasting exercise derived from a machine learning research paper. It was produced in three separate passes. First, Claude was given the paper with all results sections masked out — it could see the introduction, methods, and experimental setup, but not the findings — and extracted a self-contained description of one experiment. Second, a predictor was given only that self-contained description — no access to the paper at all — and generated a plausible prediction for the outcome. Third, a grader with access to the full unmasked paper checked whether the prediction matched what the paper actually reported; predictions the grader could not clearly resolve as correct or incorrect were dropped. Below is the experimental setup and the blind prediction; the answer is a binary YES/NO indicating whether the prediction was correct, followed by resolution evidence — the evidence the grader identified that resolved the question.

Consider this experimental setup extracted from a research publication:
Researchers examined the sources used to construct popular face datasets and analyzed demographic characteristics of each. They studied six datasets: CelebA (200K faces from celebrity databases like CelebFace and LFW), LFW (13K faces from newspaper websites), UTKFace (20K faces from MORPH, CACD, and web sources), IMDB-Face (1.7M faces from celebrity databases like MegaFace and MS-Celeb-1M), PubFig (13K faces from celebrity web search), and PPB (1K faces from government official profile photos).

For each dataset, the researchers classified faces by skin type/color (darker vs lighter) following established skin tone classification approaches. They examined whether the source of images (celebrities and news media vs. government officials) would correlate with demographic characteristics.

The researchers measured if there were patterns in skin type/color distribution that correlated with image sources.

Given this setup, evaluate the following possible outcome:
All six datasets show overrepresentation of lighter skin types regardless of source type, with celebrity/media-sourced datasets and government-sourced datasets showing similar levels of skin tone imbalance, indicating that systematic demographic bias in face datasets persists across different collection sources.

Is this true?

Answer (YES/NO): NO